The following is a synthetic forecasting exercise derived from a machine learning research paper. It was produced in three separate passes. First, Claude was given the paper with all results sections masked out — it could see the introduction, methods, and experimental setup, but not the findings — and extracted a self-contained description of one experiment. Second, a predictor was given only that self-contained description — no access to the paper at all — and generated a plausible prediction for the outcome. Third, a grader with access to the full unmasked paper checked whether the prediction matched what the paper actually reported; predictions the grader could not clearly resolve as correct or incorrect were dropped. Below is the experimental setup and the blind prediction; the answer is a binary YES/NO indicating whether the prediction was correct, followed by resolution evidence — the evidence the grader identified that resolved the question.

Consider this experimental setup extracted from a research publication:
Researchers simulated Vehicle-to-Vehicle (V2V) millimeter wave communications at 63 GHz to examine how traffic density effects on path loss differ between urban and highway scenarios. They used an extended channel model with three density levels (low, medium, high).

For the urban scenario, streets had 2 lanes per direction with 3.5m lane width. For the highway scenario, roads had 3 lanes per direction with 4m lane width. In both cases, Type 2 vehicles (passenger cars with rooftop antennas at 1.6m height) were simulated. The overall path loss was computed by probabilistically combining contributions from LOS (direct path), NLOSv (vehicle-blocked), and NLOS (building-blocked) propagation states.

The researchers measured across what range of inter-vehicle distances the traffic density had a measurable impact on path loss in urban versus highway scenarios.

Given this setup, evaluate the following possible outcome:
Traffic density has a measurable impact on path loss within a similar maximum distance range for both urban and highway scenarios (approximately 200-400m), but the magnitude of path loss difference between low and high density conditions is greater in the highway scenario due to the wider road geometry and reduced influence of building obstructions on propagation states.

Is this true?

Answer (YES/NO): NO